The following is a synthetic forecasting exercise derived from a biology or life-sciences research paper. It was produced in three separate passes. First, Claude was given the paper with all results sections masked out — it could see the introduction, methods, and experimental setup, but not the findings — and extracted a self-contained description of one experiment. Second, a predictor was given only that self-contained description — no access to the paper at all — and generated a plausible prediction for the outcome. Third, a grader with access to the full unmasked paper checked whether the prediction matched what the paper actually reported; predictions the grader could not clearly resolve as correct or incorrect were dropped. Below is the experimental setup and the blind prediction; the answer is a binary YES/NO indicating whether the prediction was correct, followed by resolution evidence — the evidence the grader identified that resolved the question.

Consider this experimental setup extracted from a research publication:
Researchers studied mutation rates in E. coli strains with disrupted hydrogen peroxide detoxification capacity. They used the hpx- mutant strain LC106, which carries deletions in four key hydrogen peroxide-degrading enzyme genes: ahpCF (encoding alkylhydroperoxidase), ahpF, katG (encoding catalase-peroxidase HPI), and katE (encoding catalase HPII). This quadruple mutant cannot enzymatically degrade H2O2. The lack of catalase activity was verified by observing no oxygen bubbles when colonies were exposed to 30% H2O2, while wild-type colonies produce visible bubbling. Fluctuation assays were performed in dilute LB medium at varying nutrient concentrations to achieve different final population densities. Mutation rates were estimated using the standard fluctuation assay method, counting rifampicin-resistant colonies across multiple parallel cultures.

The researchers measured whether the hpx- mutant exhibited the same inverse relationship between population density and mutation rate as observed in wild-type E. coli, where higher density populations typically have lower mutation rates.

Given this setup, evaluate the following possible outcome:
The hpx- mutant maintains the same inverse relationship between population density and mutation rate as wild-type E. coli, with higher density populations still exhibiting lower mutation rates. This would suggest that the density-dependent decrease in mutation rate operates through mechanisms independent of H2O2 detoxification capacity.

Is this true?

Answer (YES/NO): NO